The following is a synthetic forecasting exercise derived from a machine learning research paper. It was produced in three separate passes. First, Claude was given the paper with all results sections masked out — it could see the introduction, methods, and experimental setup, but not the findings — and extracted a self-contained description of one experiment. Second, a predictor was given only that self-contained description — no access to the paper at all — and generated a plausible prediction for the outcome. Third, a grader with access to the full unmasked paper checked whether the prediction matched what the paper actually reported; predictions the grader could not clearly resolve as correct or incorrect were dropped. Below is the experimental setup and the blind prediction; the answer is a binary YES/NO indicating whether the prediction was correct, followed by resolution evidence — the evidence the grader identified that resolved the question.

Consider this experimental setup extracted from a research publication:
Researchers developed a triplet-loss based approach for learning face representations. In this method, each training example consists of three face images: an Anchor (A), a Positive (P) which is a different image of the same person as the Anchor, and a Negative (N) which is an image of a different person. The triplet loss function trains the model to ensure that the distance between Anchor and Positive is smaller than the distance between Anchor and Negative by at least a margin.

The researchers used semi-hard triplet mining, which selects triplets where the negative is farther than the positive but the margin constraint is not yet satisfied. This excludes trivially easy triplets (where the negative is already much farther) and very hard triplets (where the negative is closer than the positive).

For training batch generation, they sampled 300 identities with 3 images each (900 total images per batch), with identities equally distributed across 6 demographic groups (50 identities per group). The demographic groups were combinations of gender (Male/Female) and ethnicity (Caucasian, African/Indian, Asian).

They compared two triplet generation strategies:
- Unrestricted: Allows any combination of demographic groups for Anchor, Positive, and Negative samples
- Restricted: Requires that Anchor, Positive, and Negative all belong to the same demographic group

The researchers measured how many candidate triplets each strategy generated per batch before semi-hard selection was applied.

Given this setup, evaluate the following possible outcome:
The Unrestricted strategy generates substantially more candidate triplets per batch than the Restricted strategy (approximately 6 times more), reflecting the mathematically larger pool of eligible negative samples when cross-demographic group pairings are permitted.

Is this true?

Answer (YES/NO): YES